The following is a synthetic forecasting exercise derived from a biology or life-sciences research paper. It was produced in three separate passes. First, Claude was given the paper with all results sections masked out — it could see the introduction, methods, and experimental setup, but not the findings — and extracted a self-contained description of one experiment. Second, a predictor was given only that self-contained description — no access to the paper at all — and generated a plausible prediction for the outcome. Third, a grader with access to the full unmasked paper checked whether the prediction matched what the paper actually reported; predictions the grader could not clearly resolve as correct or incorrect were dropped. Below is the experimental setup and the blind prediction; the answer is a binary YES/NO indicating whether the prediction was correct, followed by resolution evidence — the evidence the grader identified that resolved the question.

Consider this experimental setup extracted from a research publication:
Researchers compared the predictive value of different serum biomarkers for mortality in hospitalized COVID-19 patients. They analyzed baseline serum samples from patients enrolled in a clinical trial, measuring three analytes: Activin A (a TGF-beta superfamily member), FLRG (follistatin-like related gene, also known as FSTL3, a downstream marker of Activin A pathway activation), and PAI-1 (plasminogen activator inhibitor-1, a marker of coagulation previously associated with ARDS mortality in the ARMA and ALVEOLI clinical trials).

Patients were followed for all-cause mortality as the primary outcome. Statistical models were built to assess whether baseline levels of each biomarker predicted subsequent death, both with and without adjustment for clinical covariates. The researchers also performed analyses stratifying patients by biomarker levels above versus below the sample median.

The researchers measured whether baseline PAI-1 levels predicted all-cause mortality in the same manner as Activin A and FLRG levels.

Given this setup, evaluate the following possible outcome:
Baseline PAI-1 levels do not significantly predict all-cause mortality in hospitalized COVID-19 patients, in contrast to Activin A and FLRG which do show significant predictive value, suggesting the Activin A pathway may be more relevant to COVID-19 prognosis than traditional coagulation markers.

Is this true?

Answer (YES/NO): YES